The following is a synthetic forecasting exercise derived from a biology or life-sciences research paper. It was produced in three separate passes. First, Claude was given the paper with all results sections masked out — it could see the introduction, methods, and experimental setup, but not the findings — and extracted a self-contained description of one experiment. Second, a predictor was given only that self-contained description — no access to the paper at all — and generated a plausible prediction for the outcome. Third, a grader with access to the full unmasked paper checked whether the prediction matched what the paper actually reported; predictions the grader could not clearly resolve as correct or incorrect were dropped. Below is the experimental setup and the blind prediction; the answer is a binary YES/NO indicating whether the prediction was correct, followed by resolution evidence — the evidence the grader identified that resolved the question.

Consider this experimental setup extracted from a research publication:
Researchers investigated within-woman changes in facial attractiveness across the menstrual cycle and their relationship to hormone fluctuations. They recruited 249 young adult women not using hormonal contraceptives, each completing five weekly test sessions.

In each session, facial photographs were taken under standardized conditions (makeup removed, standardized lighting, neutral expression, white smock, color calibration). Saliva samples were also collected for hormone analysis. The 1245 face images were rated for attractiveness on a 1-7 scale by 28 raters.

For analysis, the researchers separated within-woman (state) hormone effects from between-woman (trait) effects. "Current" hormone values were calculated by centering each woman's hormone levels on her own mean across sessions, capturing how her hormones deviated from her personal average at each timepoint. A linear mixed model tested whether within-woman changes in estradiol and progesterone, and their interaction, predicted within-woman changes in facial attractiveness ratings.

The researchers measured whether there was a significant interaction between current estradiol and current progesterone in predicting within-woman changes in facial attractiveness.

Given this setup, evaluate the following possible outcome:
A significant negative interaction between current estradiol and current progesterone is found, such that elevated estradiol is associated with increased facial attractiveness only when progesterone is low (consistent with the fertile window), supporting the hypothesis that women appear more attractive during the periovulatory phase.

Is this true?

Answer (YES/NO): NO